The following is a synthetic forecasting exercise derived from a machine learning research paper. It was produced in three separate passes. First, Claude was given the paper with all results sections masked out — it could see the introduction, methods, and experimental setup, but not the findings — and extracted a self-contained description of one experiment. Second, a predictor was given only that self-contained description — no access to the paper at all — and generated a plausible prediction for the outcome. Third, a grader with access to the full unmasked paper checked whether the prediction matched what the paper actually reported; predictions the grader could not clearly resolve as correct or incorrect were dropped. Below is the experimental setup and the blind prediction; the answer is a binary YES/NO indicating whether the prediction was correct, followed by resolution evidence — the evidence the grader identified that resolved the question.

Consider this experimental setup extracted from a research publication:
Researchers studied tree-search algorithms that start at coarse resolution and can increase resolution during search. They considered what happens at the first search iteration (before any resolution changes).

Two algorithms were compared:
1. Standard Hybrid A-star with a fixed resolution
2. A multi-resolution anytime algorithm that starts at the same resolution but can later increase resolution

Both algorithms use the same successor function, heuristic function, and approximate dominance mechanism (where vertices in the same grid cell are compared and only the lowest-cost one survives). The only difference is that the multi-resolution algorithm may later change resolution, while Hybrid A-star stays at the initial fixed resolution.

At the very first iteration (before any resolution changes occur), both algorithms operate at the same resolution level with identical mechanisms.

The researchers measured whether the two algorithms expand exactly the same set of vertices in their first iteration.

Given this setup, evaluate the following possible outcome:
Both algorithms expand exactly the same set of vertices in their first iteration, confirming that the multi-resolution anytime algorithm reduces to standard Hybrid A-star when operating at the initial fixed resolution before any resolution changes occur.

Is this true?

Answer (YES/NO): YES